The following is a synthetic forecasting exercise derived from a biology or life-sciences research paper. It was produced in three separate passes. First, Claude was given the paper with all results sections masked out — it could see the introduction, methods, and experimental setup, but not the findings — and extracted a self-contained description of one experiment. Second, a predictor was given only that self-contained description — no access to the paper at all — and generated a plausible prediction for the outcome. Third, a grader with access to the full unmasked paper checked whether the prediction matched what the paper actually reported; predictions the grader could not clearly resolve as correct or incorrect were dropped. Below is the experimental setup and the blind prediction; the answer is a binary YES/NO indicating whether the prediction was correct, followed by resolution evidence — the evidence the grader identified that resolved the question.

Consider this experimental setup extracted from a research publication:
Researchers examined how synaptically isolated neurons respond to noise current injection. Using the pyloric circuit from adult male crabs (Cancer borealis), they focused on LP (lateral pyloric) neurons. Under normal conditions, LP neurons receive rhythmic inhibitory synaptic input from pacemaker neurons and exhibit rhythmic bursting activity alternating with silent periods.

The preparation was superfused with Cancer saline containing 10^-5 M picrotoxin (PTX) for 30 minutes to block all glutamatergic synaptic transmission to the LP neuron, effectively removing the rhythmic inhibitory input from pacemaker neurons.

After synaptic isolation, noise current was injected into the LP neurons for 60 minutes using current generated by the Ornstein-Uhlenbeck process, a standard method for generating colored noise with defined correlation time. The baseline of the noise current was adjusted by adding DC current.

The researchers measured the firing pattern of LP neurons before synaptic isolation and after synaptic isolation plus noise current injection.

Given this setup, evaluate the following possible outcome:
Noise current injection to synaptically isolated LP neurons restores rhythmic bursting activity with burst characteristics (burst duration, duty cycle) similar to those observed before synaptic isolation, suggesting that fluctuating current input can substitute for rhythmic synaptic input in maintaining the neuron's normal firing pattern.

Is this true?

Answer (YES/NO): NO